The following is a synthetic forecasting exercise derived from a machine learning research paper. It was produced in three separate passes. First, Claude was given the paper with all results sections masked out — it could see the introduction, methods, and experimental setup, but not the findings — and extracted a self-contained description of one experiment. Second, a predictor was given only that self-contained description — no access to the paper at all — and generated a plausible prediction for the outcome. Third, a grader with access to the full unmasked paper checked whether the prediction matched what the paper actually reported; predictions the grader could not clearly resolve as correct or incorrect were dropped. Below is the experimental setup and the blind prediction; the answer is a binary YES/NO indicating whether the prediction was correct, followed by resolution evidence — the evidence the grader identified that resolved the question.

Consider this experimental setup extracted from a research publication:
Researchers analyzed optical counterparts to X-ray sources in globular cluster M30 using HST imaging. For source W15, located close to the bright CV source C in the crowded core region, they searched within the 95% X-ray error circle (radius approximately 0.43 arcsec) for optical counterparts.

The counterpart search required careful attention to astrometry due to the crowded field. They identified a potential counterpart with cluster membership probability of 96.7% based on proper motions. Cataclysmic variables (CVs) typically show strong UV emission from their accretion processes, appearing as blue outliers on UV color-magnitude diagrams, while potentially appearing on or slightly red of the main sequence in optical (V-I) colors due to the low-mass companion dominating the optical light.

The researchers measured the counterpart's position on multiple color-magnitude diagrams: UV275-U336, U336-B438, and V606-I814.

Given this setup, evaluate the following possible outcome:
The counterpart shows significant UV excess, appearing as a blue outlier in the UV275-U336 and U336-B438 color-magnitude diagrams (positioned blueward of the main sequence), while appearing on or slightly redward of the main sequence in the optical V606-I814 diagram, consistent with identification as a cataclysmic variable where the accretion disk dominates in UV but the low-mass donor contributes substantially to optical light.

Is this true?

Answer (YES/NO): NO